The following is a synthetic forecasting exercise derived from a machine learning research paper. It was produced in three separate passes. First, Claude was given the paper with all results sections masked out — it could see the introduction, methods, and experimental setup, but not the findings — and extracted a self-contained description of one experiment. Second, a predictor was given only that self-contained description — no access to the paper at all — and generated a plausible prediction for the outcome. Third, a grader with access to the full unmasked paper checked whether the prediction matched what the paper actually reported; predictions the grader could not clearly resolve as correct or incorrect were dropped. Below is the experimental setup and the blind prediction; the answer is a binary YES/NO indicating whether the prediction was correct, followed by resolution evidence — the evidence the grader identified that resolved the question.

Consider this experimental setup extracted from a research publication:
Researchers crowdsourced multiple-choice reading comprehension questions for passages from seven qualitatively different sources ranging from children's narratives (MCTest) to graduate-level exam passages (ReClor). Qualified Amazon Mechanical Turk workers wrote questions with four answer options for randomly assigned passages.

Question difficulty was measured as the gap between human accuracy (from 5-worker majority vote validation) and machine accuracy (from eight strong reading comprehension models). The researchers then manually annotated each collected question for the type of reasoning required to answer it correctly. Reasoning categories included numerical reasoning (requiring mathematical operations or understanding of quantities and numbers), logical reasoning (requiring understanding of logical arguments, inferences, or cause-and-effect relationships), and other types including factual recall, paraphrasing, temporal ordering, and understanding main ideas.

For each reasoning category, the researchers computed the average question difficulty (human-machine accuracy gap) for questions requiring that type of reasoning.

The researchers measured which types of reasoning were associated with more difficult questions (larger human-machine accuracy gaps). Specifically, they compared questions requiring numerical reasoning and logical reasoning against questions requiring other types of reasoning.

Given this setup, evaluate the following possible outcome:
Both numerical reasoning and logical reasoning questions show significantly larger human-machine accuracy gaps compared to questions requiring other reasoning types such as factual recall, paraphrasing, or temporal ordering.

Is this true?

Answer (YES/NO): NO